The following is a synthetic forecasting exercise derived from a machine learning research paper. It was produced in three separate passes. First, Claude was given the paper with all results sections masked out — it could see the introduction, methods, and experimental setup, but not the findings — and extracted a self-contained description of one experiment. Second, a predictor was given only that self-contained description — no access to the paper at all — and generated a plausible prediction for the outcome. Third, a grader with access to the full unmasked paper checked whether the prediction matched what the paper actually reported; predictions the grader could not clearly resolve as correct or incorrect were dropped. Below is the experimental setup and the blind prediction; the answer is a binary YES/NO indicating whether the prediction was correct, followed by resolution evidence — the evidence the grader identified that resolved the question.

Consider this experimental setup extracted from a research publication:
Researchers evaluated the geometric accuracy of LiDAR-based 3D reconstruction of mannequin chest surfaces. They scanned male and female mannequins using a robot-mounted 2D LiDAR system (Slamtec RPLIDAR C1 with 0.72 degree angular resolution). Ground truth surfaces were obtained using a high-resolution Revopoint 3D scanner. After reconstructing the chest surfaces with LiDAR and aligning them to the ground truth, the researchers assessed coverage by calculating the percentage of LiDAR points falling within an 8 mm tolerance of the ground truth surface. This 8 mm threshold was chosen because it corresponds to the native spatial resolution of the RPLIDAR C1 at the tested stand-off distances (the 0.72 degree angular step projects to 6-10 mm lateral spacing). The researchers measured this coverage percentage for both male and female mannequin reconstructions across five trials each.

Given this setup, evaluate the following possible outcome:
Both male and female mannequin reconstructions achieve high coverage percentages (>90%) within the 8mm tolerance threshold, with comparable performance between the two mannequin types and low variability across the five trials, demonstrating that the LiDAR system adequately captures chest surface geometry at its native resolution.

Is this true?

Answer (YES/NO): YES